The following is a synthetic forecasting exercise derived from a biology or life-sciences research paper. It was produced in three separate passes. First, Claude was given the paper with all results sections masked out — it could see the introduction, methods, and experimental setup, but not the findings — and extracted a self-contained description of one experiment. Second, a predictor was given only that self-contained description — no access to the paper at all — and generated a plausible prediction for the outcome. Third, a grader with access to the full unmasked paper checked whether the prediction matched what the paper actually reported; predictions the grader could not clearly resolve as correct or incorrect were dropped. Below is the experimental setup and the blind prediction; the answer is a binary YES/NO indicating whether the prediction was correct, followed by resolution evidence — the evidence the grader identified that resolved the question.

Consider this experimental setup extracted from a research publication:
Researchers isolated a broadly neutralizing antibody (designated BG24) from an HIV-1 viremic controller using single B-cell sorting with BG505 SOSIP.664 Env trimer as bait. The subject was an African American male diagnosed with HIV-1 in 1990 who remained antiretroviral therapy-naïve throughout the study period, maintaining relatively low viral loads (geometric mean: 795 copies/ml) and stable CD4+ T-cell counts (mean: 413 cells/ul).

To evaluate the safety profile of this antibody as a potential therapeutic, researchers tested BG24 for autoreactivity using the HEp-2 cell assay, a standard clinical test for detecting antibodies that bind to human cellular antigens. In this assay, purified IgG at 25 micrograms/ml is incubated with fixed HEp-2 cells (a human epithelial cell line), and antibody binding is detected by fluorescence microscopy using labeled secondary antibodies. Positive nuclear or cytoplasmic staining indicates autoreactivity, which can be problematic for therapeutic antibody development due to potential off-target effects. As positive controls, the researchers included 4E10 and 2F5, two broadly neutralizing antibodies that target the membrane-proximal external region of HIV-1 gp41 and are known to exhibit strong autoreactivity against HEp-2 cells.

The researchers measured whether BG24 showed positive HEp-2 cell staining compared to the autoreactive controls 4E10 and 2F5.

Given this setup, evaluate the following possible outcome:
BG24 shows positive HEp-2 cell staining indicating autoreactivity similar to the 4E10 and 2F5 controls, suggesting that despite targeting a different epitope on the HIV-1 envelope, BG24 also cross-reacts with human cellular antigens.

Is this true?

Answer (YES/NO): NO